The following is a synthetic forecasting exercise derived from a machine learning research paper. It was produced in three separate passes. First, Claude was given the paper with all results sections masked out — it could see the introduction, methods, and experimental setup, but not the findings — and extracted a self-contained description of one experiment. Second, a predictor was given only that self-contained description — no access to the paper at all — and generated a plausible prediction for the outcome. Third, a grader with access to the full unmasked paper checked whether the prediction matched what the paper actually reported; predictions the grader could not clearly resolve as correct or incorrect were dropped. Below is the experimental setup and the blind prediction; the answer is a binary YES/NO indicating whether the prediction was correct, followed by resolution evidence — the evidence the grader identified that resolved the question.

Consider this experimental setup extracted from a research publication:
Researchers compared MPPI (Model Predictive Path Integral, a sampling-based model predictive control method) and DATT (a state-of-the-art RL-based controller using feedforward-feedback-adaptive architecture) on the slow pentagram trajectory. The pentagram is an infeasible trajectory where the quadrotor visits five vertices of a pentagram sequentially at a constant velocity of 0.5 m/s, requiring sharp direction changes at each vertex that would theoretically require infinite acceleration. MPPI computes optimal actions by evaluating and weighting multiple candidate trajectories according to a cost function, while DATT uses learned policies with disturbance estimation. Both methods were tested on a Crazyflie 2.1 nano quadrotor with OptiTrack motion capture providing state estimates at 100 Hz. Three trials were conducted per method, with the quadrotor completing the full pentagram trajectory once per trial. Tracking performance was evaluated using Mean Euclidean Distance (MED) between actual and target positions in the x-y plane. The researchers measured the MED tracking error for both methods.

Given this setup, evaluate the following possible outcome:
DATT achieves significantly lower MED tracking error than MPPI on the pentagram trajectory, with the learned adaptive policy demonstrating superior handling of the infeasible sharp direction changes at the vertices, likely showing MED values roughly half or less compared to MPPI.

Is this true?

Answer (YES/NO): NO